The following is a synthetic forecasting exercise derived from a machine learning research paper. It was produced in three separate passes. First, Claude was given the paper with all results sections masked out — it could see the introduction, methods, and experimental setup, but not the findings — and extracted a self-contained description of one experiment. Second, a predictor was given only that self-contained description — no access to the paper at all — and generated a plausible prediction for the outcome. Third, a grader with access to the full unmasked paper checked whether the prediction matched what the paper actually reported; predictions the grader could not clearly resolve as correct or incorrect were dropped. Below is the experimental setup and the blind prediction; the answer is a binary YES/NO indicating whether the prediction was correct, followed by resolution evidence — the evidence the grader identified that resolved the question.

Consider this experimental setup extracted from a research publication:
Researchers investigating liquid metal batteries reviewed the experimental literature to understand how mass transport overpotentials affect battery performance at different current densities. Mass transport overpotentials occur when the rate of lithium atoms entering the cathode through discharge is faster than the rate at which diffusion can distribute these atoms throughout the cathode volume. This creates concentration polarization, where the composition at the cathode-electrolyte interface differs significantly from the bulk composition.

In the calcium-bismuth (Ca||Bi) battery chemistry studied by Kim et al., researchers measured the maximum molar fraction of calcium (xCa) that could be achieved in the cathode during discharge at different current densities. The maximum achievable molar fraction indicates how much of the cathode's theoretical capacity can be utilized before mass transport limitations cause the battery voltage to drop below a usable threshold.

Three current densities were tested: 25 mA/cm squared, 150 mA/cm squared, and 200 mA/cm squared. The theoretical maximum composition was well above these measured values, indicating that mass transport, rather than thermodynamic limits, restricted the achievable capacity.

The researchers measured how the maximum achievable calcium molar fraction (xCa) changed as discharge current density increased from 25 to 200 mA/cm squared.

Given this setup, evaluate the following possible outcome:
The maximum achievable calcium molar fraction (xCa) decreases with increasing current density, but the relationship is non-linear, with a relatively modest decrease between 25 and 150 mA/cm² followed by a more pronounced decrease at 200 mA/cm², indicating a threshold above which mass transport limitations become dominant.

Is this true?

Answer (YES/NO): YES